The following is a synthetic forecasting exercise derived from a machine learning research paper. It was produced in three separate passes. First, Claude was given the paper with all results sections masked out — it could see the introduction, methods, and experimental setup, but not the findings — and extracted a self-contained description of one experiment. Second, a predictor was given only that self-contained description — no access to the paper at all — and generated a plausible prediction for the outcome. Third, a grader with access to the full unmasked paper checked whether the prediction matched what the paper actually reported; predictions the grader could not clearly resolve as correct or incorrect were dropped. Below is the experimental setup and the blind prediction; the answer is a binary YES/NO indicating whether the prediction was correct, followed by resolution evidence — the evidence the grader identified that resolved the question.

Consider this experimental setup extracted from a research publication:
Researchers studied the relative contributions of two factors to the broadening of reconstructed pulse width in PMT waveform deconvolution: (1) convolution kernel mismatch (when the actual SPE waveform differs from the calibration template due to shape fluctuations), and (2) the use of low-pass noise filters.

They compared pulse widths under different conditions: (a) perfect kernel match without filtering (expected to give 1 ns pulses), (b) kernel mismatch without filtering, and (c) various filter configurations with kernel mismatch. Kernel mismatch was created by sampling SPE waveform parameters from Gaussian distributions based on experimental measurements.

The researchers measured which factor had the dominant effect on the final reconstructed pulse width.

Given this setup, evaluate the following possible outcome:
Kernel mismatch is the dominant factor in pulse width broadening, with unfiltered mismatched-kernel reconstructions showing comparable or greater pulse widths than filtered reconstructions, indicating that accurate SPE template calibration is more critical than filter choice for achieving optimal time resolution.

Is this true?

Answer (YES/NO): NO